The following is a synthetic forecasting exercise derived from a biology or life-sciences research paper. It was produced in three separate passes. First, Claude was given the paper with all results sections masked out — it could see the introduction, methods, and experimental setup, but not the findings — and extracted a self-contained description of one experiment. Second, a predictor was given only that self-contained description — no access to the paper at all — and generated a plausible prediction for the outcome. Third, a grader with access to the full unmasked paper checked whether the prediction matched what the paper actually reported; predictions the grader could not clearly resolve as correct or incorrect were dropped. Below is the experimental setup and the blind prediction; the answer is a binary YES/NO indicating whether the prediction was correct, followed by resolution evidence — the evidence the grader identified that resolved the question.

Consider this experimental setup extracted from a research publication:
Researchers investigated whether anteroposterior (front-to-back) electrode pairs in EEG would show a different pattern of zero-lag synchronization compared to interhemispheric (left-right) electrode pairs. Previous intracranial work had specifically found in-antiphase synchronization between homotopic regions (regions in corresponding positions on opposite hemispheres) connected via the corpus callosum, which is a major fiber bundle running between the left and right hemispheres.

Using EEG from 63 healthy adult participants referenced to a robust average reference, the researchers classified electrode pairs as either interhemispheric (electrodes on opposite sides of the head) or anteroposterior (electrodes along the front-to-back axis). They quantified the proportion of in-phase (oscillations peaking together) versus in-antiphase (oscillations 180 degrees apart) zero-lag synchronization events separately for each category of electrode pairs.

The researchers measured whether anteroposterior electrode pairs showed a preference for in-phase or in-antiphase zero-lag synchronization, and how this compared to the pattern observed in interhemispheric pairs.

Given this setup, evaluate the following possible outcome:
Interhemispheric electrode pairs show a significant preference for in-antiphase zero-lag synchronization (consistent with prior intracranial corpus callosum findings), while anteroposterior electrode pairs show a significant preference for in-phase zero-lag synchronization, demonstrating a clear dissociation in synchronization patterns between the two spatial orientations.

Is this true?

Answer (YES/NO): YES